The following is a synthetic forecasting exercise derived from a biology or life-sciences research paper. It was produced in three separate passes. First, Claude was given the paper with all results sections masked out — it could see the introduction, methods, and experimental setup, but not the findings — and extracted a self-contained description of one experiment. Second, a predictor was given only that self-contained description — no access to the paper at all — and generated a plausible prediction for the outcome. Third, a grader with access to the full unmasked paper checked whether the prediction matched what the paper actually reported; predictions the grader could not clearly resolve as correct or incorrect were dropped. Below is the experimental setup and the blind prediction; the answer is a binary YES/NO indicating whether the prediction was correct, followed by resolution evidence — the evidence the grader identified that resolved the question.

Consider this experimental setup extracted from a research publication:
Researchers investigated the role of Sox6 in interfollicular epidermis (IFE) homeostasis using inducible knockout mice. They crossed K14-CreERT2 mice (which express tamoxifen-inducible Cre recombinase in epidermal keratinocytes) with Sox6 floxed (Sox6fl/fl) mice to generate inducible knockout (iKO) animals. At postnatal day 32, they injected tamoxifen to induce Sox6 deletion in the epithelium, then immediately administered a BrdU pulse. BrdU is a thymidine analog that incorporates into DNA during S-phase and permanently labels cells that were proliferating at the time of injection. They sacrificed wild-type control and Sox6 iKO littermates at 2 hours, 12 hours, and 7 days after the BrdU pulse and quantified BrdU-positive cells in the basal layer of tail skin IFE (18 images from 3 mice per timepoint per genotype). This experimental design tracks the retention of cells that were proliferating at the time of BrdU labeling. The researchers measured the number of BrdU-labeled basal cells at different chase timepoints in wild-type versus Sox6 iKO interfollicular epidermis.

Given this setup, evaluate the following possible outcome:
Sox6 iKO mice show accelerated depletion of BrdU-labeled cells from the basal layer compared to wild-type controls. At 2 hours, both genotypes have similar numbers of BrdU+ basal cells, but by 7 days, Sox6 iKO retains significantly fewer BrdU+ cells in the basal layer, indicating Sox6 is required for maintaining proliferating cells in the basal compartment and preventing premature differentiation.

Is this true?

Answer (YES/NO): NO